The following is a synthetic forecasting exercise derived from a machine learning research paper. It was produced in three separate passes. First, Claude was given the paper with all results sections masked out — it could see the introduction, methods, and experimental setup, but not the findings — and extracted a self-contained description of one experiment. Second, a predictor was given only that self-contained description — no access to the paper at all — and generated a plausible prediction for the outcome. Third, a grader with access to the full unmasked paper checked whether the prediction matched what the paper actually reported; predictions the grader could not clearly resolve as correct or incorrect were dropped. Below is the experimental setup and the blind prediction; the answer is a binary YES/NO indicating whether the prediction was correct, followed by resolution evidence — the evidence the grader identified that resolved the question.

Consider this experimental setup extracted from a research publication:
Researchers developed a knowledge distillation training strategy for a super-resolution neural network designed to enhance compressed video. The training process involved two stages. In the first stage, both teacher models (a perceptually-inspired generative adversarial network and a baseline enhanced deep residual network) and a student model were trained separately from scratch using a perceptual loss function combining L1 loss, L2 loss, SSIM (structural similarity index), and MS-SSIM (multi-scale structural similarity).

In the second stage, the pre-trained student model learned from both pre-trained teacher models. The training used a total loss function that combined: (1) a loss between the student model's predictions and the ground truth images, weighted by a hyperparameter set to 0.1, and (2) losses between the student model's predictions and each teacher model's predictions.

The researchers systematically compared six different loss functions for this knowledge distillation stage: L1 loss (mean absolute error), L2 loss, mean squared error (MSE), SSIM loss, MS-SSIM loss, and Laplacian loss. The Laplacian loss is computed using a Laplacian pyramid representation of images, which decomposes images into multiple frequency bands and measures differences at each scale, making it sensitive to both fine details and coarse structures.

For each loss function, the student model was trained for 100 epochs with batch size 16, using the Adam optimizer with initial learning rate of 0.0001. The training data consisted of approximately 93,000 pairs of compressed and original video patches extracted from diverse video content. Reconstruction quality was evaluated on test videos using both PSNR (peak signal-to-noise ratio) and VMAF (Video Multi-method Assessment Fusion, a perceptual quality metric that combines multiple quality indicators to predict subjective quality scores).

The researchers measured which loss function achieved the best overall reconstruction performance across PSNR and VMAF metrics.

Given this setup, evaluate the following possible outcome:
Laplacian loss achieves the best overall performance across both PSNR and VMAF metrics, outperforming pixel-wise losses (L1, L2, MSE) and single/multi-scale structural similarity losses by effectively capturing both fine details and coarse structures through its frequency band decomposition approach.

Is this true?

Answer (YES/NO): YES